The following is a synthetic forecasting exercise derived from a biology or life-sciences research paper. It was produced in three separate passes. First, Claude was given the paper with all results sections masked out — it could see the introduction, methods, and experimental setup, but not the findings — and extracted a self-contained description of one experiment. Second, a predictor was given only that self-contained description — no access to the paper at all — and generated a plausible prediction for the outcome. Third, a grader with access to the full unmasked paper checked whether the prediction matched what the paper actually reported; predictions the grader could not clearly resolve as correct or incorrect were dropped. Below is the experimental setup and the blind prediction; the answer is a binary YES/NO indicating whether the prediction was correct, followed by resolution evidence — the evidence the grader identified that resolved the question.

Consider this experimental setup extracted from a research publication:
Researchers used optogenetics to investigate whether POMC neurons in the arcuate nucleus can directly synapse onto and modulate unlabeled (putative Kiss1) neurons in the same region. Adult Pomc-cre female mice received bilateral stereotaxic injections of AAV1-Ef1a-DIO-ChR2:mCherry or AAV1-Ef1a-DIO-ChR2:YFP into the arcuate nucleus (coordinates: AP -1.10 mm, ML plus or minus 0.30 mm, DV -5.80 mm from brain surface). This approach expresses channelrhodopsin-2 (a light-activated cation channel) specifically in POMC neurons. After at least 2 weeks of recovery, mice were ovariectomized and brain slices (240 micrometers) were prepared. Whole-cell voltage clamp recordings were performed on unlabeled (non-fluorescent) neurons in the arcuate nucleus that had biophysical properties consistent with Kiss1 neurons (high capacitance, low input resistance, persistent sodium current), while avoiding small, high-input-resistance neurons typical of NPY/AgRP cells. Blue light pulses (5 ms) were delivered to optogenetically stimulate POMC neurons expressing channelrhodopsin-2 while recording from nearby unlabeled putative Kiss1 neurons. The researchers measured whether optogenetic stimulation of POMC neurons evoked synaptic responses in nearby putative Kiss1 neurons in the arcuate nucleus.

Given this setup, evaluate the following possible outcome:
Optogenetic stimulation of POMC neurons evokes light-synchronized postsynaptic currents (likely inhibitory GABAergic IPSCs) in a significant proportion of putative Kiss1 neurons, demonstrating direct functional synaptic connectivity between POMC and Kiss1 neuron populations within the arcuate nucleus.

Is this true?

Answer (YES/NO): NO